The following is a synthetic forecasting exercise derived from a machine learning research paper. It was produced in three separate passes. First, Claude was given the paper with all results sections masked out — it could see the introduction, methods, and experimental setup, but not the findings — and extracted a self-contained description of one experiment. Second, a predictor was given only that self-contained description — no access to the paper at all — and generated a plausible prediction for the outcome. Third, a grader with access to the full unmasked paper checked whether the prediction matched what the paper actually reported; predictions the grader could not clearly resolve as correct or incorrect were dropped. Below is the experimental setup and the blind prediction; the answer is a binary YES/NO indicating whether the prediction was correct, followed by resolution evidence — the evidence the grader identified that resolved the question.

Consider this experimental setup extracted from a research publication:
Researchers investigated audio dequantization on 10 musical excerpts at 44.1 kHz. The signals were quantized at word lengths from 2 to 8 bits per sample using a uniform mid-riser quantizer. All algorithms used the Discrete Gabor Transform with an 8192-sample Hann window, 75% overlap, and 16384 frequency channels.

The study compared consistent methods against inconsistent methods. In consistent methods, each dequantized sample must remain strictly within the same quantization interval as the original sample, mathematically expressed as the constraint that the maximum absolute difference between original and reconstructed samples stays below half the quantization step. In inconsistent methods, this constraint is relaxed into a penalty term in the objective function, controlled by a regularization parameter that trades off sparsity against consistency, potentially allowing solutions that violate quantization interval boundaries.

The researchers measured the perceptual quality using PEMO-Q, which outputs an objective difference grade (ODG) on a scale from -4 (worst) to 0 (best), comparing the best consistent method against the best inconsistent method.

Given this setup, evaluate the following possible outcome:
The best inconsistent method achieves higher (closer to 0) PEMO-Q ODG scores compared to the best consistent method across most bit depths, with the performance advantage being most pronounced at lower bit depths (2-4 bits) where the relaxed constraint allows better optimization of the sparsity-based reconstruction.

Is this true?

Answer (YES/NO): NO